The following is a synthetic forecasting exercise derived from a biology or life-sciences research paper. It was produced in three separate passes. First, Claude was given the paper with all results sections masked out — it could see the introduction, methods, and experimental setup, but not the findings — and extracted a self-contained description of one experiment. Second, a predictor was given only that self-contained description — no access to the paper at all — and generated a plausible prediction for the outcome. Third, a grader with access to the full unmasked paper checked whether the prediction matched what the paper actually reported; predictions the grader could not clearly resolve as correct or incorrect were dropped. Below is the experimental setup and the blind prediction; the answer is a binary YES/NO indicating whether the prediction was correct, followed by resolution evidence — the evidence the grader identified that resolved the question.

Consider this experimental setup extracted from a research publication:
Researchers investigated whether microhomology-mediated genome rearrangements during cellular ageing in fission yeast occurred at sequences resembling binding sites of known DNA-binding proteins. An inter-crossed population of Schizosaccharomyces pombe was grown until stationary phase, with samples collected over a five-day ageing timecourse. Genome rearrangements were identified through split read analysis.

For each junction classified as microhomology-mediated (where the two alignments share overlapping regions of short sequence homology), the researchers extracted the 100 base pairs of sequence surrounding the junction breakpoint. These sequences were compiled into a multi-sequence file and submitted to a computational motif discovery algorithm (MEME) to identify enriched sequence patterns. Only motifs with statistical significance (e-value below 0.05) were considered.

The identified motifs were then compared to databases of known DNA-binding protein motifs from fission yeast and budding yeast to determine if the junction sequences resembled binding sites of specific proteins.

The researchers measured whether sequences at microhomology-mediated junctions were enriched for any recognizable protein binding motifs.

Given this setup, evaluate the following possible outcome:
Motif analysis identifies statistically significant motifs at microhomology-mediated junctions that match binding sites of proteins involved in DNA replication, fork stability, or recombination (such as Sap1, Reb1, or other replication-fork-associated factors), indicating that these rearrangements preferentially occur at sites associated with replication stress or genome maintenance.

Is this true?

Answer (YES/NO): NO